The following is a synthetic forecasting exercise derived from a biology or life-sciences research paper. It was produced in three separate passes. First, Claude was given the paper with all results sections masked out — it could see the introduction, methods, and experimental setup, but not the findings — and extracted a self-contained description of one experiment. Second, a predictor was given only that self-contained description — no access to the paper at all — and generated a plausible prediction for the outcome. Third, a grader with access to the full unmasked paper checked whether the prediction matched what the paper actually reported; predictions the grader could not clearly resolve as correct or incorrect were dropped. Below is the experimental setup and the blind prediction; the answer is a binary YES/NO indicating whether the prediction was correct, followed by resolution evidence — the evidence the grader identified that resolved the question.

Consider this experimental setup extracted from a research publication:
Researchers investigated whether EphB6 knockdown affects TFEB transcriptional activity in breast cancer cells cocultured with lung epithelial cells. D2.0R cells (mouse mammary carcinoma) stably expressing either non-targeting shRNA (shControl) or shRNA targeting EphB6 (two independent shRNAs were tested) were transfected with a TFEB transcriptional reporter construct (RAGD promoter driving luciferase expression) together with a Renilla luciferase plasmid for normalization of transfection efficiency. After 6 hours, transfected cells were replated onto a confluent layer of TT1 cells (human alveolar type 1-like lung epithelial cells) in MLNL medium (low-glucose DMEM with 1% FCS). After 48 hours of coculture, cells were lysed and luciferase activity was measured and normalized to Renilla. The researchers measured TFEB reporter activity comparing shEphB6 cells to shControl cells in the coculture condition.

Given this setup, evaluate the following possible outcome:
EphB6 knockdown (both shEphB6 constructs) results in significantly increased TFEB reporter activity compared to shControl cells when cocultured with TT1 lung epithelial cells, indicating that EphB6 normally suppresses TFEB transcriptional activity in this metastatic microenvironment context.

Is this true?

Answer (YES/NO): NO